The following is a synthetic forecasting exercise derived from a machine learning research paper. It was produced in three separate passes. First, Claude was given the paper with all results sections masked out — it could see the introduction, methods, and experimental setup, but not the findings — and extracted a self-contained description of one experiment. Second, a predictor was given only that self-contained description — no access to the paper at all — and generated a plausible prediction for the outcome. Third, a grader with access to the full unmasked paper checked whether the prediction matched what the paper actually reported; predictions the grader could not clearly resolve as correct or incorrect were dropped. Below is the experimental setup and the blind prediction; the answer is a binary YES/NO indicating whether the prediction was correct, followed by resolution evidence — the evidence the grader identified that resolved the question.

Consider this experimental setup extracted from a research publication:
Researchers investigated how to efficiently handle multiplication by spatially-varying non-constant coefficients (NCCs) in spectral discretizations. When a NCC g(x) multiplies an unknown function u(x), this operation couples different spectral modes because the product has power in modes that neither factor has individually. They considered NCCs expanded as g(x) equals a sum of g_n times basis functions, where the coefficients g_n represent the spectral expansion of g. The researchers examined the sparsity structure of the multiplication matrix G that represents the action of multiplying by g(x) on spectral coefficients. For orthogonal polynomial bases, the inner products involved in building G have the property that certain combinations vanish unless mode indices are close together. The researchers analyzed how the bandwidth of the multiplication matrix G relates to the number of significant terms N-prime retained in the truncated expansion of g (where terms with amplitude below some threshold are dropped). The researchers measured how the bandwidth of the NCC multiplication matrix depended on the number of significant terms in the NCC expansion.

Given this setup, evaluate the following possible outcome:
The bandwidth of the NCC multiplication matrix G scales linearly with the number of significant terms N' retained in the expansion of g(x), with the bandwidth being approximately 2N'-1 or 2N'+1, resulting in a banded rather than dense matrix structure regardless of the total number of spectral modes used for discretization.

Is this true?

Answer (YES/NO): NO